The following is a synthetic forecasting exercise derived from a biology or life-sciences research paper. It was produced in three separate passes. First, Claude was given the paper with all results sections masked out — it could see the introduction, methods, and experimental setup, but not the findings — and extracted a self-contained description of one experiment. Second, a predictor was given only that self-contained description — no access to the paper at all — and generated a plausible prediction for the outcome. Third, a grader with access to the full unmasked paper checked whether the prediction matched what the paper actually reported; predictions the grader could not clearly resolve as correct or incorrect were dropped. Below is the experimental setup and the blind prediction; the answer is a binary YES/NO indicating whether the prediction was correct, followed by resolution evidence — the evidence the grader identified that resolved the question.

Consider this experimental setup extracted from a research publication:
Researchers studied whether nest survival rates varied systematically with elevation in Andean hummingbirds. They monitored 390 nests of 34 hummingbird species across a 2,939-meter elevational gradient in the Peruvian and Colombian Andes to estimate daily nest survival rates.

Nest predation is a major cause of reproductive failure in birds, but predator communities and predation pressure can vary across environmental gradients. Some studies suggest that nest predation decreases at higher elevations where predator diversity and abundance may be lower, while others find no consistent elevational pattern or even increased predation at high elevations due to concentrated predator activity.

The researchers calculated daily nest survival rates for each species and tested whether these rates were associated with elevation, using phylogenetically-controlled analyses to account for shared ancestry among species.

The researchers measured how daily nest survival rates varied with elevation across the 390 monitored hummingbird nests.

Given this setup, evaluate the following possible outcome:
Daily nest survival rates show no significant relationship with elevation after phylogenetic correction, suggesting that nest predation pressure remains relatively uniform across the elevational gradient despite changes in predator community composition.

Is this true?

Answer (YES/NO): YES